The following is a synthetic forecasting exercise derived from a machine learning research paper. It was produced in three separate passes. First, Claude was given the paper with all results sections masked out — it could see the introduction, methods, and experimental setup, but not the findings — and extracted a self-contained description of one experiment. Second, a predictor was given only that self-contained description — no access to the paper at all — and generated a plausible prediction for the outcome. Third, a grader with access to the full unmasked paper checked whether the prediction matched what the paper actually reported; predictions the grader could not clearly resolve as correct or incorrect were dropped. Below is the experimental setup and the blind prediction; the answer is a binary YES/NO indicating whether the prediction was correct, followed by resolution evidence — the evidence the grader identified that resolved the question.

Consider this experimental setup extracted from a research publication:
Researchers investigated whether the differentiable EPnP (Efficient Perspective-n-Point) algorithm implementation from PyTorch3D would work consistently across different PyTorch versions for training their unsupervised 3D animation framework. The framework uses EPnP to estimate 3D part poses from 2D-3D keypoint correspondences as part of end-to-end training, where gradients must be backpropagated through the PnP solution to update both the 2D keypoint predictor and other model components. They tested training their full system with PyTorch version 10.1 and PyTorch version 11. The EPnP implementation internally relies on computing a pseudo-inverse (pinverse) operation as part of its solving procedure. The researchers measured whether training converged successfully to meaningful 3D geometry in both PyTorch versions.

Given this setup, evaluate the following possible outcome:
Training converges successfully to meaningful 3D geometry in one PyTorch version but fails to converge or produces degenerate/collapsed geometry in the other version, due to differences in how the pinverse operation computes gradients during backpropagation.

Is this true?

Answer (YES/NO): YES